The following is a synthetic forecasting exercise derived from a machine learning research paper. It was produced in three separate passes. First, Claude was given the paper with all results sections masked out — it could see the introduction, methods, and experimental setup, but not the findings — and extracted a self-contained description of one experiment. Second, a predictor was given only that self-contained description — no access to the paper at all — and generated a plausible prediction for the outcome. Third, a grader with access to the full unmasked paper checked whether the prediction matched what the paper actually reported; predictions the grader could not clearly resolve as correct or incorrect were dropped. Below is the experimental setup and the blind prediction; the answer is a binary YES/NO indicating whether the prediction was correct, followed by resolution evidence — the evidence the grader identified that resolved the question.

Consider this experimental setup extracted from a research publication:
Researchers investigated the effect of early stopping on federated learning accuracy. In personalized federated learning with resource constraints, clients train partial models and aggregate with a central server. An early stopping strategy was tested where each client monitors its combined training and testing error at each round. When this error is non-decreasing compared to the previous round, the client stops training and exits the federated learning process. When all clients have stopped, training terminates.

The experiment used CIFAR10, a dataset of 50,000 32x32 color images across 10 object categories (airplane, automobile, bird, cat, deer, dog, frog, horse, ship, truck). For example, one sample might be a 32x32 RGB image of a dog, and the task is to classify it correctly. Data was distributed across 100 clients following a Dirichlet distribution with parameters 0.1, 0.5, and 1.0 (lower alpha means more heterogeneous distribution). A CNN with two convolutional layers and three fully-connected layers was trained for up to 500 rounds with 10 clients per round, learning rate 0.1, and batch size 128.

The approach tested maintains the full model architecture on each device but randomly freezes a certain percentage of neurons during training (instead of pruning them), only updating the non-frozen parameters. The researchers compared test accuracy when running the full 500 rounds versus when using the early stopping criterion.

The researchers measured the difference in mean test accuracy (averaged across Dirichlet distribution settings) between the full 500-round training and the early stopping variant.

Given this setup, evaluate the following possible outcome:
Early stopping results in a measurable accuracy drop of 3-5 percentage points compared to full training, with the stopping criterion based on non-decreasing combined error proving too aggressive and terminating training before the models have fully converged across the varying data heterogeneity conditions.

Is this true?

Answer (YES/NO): NO